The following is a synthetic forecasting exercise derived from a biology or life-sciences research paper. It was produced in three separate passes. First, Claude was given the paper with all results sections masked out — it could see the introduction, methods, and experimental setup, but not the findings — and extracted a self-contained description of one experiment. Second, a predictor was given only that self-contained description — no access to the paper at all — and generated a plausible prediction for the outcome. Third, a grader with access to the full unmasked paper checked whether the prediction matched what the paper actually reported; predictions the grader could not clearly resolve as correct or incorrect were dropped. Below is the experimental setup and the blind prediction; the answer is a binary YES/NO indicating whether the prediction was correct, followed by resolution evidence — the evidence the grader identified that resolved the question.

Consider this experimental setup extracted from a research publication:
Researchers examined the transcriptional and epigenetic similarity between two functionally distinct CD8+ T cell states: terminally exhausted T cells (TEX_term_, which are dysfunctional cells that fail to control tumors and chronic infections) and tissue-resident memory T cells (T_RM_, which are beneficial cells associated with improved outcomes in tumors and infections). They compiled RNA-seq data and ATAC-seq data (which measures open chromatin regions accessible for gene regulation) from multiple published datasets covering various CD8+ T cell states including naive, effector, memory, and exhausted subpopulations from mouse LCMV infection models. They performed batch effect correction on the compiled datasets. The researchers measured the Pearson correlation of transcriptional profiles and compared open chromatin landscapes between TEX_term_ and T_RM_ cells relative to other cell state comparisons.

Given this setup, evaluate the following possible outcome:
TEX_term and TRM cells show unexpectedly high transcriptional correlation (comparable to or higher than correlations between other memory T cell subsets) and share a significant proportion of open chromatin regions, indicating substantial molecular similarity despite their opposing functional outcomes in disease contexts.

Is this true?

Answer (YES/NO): YES